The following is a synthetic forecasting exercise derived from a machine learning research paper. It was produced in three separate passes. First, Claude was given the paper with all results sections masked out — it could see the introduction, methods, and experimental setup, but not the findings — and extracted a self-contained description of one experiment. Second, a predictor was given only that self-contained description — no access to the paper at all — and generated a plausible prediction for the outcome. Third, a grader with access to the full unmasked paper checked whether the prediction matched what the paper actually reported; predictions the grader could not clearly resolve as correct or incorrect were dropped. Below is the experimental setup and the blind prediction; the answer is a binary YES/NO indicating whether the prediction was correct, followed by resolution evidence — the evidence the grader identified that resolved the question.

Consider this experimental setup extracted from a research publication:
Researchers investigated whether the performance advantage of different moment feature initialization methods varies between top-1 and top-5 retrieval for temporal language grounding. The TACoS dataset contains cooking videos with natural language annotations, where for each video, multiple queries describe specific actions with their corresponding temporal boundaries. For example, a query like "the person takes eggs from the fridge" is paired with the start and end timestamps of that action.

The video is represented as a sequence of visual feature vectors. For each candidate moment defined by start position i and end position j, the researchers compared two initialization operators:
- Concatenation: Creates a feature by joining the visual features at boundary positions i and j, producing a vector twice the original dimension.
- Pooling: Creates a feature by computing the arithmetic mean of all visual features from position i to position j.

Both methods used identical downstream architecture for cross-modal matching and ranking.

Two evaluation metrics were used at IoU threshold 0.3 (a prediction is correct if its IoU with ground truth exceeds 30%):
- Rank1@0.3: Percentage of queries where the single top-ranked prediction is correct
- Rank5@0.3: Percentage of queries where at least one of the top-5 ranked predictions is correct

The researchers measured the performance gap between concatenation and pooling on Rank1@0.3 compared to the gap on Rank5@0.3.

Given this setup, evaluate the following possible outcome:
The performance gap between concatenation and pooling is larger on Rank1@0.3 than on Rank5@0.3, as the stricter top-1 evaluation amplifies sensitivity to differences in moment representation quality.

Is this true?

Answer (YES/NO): YES